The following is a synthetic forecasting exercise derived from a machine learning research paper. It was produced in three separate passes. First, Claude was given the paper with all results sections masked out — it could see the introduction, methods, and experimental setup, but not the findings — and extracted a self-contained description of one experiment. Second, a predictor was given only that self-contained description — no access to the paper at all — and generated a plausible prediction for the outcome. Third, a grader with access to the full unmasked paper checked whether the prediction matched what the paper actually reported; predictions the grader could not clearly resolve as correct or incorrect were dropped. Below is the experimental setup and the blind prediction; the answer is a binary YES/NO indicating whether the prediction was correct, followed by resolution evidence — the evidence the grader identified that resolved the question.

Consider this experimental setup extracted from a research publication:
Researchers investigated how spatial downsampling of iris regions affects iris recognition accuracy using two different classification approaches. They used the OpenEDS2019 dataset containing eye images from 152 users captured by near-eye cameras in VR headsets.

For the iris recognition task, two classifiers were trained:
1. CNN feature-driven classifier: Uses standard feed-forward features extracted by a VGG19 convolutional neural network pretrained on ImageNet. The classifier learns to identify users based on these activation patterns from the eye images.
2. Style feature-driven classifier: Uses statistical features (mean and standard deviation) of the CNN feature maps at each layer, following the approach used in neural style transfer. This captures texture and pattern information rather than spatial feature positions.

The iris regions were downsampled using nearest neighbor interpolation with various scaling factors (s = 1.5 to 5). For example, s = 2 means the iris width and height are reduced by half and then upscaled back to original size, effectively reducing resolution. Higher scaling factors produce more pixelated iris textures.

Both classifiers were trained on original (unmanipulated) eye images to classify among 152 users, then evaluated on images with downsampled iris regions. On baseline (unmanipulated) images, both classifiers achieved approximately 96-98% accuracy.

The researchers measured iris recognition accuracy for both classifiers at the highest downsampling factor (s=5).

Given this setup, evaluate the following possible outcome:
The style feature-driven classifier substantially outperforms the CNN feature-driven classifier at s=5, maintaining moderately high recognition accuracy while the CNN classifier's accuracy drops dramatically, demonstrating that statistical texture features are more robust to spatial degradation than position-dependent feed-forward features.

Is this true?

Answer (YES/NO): NO